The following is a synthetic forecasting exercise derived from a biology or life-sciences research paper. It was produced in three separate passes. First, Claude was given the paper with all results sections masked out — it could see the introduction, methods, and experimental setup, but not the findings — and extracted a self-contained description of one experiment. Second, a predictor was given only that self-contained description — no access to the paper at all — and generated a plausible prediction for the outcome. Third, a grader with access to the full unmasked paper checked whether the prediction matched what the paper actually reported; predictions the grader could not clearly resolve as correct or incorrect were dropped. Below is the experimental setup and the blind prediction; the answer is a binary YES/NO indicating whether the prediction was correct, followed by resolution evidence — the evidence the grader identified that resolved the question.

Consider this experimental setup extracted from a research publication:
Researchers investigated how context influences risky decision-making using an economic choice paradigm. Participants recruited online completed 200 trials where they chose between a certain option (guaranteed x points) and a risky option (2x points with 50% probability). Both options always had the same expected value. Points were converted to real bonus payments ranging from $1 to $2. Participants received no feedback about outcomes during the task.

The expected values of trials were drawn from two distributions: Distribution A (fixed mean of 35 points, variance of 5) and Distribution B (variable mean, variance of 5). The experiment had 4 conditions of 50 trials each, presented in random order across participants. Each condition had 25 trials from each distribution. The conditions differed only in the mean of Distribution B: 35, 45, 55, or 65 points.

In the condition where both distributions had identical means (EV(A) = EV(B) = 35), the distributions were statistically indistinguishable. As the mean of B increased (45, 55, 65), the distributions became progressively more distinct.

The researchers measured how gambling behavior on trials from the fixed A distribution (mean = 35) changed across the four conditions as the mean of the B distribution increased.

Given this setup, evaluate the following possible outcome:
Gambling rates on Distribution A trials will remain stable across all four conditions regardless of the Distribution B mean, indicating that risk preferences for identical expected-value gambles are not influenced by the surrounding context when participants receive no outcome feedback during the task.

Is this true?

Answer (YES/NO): NO